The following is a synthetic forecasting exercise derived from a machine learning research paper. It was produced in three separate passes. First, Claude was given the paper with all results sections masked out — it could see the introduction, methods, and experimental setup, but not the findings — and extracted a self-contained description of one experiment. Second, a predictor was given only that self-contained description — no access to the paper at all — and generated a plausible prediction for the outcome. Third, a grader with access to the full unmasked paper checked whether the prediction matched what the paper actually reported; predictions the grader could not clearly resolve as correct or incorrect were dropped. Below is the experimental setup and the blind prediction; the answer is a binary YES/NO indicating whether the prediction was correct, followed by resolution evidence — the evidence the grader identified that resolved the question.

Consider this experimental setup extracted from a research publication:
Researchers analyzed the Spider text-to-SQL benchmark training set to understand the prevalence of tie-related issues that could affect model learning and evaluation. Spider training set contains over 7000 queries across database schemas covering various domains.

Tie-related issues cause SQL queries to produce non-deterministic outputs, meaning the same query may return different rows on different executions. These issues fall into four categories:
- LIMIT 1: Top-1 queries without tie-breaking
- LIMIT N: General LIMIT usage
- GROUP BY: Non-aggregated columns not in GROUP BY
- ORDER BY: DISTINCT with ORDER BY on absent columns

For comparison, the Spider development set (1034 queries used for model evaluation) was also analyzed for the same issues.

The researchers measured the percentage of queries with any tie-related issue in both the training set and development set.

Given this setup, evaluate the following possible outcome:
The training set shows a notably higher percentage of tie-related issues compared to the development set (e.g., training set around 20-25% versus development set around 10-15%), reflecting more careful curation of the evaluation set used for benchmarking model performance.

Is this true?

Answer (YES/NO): NO